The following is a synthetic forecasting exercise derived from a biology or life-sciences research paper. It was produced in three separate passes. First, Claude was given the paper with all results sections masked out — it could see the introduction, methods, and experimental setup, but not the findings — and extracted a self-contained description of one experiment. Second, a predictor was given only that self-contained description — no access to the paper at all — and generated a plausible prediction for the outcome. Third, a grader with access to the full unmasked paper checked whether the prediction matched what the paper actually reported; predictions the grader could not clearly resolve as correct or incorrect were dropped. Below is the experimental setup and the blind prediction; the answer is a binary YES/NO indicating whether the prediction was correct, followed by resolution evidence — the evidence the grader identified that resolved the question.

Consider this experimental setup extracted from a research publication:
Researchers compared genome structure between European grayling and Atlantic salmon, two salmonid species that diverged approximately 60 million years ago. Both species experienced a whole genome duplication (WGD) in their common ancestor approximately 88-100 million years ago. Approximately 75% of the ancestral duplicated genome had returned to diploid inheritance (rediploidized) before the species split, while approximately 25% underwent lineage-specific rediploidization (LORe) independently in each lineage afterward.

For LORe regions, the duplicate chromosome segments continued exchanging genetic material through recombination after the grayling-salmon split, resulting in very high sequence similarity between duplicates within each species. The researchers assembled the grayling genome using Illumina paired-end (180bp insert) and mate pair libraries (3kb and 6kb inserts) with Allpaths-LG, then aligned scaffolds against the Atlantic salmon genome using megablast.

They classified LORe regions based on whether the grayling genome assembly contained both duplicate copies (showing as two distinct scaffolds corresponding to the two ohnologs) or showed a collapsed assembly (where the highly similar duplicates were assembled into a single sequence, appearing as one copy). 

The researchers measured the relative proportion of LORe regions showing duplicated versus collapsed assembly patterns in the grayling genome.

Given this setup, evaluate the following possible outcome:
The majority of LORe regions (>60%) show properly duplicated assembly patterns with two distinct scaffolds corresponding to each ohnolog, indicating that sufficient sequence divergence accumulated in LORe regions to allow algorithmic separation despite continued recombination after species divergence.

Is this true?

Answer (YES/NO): NO